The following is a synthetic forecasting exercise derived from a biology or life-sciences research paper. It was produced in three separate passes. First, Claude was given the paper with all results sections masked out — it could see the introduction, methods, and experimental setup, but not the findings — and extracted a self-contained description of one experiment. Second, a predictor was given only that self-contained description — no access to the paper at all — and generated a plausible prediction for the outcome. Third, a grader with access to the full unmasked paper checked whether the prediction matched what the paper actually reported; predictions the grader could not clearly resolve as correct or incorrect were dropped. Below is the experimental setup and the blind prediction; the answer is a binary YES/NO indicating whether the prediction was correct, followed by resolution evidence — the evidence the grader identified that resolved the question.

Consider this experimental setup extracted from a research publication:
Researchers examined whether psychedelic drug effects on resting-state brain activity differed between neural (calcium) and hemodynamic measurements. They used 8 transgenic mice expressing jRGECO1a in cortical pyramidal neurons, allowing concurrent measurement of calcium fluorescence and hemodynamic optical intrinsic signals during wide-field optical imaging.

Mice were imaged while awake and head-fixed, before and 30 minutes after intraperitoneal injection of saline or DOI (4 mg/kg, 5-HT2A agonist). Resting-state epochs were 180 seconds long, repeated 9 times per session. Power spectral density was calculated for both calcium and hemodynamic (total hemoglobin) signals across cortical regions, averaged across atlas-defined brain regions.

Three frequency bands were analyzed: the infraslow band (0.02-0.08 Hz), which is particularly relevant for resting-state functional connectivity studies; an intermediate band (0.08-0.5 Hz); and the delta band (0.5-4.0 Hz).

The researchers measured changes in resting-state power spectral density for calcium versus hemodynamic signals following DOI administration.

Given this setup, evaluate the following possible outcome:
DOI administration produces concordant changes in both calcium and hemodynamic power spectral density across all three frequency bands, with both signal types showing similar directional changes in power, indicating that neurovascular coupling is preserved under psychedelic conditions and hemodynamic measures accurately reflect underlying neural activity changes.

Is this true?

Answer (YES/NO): NO